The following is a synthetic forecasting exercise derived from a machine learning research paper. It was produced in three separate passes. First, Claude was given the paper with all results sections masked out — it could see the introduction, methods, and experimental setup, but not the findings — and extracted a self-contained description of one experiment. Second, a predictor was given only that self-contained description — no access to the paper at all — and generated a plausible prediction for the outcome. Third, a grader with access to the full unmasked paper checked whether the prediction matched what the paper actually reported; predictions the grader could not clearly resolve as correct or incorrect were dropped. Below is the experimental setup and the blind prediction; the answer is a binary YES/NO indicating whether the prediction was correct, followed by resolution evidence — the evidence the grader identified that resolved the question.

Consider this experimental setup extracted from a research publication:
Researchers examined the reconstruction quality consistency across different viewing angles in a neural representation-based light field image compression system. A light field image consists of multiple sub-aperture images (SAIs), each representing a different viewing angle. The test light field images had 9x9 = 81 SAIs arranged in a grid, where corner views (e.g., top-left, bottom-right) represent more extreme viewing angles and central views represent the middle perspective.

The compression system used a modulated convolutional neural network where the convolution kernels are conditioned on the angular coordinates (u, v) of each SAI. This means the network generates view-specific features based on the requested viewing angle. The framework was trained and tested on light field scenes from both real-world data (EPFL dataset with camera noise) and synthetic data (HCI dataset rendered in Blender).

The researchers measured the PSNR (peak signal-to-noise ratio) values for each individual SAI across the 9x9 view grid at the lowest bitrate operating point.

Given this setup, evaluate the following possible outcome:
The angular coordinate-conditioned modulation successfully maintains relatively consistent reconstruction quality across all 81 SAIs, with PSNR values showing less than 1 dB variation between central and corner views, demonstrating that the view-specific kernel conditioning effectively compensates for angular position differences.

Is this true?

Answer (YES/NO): NO